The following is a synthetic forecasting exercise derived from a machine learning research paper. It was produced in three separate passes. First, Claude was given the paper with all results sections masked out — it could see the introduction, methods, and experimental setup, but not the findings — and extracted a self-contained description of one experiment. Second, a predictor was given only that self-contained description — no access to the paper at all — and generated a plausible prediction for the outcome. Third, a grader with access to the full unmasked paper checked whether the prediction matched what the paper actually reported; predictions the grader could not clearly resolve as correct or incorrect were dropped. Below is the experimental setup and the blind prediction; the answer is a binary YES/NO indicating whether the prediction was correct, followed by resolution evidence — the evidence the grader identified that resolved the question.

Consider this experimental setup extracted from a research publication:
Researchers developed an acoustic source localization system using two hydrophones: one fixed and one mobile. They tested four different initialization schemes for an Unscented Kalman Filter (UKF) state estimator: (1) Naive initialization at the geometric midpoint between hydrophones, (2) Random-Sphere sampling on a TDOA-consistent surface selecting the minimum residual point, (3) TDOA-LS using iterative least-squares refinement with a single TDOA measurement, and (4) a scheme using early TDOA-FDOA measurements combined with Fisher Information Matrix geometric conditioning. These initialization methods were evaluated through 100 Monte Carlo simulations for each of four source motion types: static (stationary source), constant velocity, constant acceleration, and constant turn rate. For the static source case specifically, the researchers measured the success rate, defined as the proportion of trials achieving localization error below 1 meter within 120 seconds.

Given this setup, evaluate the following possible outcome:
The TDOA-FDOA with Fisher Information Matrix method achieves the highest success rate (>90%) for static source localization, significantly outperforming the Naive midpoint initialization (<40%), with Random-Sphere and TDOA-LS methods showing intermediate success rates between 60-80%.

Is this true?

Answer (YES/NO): NO